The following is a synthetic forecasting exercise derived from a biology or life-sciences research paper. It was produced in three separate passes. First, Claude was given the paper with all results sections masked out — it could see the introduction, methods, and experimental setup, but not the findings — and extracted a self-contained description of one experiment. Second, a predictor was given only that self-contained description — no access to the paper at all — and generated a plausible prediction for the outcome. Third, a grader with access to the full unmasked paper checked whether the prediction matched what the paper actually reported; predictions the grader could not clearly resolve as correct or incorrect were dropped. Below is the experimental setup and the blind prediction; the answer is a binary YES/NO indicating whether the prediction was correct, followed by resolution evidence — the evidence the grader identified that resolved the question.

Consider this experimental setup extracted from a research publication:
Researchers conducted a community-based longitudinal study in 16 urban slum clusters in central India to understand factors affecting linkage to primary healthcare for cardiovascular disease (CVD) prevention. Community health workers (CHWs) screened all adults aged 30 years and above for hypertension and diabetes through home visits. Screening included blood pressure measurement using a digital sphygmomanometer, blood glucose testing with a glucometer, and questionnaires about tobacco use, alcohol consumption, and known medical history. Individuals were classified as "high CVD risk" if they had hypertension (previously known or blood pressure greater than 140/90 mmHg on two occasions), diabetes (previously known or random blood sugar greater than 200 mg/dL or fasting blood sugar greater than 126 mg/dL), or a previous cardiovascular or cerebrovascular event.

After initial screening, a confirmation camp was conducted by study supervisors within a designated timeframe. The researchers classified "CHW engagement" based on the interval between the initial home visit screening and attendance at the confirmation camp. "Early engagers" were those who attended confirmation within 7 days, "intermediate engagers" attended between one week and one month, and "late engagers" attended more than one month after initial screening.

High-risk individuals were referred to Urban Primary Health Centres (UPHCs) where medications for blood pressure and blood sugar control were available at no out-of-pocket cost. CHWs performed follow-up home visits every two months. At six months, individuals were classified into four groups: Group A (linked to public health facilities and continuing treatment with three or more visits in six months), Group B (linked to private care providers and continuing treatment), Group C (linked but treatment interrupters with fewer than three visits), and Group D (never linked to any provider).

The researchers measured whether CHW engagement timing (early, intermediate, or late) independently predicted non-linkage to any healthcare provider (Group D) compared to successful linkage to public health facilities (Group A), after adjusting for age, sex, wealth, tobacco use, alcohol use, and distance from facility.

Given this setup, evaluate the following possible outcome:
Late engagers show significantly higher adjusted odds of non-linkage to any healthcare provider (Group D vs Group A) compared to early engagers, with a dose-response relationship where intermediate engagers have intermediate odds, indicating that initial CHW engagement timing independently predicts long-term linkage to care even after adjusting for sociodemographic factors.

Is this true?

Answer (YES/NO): NO